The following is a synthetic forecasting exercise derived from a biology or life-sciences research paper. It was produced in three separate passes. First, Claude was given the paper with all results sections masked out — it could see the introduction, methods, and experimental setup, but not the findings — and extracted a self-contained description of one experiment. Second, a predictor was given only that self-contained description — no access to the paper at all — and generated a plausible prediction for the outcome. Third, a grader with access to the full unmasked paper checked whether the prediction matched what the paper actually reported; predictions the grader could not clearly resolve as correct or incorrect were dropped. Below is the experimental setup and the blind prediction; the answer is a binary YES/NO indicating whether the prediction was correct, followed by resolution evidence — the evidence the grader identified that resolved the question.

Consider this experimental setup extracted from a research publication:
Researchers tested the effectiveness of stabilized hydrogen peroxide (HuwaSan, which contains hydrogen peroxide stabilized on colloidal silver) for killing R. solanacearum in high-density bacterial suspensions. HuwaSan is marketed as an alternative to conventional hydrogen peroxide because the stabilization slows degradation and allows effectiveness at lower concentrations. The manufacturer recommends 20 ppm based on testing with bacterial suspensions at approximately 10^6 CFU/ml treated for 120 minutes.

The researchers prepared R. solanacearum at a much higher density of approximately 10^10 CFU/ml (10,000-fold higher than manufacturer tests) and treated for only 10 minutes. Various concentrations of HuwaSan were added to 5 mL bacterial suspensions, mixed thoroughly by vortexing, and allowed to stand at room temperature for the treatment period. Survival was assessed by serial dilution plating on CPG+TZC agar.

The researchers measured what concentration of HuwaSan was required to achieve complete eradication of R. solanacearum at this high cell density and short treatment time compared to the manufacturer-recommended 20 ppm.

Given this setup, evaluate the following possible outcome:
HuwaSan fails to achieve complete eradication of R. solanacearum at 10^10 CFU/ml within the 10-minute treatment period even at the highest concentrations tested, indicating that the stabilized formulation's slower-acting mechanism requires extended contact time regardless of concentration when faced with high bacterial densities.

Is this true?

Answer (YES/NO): NO